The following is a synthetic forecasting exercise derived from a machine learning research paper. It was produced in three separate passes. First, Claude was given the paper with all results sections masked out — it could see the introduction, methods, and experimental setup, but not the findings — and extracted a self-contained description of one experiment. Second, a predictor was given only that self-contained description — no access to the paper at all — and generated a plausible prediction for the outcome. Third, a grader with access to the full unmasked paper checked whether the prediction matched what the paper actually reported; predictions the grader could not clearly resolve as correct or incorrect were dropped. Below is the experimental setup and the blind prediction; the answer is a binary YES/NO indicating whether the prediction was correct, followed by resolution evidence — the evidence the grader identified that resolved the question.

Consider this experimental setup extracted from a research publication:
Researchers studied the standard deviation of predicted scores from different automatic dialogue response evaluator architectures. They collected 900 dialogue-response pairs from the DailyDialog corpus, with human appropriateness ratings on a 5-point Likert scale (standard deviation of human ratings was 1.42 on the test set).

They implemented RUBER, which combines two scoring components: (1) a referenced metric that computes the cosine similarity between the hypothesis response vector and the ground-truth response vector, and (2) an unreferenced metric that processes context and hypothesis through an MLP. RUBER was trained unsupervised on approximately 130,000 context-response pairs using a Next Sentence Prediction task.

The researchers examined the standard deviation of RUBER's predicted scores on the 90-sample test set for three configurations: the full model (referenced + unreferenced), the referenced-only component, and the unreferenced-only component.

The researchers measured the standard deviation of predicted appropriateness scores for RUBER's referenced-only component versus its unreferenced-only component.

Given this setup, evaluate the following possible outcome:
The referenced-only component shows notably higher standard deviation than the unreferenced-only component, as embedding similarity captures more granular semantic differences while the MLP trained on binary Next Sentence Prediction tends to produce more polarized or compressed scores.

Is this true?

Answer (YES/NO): NO